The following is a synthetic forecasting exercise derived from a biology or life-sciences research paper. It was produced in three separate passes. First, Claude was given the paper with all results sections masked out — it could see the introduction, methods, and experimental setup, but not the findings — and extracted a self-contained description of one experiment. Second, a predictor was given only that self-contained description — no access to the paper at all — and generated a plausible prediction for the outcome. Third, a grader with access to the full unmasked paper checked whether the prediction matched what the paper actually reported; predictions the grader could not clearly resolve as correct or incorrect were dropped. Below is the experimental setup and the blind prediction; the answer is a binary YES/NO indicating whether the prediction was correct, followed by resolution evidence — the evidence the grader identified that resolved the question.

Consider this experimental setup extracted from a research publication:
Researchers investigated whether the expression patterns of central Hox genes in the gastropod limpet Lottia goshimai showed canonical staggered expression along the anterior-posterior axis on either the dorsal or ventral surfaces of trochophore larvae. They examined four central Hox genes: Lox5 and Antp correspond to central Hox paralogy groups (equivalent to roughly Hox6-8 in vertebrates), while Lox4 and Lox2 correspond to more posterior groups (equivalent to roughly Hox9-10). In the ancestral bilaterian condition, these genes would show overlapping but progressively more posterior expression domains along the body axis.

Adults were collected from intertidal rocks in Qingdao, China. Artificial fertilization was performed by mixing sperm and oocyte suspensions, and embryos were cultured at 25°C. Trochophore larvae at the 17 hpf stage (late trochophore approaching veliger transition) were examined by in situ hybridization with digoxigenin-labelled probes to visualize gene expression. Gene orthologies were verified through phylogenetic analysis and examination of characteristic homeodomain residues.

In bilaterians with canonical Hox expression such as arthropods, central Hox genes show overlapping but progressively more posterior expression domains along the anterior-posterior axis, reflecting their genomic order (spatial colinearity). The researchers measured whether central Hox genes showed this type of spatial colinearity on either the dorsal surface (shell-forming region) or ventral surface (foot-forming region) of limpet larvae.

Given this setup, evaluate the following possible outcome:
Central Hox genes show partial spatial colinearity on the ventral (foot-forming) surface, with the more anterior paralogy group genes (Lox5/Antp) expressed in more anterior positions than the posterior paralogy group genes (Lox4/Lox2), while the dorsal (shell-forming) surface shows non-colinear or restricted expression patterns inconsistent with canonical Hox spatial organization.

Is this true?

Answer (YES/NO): NO